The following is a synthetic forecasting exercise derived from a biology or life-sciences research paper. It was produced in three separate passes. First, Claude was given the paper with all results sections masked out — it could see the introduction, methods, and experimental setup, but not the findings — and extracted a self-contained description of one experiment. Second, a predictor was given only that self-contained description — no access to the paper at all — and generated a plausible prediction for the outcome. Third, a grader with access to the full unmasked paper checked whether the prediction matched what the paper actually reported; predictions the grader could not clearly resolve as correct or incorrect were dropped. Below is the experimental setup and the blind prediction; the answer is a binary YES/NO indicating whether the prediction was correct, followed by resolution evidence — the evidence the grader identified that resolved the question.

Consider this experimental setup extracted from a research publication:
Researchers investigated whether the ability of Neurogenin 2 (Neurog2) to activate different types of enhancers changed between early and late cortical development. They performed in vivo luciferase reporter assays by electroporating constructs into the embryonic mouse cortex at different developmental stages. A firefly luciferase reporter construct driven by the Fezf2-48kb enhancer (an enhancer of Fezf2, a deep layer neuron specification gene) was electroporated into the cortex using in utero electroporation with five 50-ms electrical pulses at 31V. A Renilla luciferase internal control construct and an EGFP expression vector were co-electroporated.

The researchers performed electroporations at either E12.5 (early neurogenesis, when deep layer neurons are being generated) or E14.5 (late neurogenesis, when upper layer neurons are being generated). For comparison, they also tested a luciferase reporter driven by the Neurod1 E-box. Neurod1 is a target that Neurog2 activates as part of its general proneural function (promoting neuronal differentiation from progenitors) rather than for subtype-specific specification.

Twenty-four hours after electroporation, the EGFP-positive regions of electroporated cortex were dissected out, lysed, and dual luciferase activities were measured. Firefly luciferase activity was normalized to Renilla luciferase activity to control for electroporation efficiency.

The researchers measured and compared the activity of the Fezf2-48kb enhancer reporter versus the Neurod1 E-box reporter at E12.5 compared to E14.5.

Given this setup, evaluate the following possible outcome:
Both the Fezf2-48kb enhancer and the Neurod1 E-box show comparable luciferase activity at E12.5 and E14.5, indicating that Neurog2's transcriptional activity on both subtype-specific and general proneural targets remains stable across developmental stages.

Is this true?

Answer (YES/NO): NO